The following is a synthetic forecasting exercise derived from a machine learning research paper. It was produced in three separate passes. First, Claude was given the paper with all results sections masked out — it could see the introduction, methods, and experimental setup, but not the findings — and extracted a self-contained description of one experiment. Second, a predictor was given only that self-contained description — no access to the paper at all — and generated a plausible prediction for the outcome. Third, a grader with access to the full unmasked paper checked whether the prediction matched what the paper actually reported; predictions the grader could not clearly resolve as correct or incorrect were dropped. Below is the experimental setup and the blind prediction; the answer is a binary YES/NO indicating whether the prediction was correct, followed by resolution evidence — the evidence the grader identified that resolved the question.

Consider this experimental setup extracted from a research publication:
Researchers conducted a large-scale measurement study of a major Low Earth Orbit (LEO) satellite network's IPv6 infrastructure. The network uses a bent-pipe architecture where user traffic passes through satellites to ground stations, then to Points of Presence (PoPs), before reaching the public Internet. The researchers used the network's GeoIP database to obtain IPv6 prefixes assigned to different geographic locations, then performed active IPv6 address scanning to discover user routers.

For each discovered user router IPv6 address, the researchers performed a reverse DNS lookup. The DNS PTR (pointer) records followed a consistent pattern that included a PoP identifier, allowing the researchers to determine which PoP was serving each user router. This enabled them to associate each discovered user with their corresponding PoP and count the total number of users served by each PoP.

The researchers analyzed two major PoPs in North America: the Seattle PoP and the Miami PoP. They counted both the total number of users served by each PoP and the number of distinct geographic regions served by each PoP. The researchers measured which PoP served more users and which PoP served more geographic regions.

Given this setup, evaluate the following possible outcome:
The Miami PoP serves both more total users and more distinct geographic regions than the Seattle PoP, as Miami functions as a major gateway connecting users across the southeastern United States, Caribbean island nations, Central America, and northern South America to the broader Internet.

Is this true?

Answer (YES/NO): NO